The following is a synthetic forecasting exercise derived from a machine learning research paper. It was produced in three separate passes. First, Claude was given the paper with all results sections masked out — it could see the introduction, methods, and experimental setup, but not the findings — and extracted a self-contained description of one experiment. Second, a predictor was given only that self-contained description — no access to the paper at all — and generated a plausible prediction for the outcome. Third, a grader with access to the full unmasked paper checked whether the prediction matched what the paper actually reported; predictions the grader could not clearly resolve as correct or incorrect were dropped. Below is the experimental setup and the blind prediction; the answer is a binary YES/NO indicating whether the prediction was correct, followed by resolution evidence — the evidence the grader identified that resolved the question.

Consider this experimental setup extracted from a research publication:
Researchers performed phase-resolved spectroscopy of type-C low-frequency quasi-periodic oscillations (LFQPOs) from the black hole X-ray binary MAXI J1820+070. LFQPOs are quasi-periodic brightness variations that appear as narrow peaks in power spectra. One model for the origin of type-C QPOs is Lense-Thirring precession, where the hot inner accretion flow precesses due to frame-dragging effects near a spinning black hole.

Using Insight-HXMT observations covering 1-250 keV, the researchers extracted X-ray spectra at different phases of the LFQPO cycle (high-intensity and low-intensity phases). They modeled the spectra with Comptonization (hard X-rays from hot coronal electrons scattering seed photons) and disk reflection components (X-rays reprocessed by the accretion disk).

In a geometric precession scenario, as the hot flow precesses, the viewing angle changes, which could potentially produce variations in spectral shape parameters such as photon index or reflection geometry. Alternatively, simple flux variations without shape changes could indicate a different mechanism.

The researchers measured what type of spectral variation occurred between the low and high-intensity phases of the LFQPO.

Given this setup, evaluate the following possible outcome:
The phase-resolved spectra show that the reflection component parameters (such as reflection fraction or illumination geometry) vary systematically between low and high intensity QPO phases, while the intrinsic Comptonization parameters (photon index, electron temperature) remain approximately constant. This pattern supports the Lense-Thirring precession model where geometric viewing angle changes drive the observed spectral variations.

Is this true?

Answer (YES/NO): NO